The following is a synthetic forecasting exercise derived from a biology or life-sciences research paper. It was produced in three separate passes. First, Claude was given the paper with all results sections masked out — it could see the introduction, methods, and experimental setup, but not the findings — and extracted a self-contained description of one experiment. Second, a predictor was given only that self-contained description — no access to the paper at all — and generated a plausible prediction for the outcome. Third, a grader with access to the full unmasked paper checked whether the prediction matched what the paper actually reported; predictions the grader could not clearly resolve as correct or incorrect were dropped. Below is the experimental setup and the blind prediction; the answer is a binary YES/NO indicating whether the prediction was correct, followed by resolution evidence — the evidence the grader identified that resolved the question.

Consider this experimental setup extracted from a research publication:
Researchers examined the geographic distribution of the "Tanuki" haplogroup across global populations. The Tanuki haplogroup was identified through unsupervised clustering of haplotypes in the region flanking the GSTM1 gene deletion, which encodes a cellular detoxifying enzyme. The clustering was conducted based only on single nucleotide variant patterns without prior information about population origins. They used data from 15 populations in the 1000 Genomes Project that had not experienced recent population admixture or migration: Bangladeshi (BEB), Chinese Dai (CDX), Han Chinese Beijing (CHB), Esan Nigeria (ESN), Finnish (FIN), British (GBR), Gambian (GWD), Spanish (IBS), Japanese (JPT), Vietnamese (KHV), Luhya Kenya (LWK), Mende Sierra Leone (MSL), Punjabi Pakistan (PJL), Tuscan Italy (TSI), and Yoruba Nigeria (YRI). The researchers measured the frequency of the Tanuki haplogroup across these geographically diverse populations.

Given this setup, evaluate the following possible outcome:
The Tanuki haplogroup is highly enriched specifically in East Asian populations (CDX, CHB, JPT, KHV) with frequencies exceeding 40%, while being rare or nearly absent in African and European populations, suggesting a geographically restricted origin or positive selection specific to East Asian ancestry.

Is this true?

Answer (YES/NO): NO